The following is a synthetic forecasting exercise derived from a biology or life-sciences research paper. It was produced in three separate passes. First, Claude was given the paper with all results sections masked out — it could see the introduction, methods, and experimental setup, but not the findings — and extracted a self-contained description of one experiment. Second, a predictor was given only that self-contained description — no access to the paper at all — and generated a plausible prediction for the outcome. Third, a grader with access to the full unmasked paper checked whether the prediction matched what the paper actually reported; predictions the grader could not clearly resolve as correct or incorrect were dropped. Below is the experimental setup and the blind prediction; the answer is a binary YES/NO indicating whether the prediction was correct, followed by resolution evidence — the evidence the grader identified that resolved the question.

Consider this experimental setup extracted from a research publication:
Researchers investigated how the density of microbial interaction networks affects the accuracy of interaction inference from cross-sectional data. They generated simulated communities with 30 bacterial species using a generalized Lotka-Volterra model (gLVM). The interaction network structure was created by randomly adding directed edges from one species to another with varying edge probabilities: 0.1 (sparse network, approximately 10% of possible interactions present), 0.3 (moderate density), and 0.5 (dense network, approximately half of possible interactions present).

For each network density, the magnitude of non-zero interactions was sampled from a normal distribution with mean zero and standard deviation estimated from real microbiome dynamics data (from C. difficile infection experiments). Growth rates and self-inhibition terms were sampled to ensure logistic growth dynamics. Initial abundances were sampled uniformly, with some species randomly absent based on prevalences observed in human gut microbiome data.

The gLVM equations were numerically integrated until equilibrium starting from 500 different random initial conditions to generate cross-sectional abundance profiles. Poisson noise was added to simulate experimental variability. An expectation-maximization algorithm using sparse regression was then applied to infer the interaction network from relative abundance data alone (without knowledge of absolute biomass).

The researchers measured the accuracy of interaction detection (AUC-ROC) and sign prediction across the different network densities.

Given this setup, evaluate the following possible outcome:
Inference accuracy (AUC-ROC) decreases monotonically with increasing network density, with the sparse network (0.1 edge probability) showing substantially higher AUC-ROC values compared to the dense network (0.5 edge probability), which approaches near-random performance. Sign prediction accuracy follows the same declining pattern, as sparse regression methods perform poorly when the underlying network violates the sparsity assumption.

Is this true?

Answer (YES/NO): NO